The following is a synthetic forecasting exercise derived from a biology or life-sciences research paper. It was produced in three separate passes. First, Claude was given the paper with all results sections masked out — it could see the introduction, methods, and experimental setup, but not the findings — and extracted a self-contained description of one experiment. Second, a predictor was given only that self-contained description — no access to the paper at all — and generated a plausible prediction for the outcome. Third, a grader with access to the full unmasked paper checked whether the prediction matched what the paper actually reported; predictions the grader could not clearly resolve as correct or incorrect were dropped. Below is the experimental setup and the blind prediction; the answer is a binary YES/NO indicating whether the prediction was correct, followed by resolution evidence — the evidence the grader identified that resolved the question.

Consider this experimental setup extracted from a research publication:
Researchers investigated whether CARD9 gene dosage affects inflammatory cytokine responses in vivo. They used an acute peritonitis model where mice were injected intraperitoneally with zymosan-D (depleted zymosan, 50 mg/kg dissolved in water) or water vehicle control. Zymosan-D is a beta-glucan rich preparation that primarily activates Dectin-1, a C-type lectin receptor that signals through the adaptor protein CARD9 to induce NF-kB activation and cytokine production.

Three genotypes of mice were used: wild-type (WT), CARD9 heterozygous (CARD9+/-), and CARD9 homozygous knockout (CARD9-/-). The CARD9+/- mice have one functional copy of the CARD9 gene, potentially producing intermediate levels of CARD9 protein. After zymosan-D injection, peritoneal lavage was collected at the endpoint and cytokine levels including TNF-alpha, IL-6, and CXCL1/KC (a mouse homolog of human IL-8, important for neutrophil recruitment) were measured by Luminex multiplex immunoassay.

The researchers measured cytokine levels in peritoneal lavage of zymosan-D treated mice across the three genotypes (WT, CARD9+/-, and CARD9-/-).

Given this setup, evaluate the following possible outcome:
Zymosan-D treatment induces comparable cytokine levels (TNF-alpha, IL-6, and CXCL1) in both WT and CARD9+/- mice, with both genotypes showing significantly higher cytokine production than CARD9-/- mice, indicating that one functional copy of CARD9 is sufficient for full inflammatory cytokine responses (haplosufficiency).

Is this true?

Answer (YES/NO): NO